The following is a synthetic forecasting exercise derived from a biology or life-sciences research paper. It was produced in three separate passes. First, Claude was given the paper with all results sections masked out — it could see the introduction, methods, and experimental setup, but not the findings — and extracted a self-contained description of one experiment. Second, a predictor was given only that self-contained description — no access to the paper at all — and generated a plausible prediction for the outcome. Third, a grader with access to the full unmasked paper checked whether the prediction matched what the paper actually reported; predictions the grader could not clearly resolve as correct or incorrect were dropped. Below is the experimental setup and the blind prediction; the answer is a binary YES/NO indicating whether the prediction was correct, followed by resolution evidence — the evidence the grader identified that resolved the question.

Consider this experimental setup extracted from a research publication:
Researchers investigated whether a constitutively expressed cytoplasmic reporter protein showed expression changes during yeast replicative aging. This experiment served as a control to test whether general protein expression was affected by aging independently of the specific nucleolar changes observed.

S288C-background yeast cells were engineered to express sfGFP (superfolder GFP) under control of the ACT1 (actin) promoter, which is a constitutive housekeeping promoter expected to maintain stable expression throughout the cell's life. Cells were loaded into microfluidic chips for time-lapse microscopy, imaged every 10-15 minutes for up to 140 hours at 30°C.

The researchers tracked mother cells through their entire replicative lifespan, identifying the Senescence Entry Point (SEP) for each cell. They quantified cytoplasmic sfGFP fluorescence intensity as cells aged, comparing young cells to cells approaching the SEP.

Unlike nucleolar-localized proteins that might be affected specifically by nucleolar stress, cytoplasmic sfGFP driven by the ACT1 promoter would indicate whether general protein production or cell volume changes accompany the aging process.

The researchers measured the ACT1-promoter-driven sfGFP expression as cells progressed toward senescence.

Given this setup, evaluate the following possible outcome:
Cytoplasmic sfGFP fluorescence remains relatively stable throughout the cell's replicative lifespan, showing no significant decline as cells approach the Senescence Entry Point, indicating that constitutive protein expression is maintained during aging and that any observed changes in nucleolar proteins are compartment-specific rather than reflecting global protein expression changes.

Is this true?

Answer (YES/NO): YES